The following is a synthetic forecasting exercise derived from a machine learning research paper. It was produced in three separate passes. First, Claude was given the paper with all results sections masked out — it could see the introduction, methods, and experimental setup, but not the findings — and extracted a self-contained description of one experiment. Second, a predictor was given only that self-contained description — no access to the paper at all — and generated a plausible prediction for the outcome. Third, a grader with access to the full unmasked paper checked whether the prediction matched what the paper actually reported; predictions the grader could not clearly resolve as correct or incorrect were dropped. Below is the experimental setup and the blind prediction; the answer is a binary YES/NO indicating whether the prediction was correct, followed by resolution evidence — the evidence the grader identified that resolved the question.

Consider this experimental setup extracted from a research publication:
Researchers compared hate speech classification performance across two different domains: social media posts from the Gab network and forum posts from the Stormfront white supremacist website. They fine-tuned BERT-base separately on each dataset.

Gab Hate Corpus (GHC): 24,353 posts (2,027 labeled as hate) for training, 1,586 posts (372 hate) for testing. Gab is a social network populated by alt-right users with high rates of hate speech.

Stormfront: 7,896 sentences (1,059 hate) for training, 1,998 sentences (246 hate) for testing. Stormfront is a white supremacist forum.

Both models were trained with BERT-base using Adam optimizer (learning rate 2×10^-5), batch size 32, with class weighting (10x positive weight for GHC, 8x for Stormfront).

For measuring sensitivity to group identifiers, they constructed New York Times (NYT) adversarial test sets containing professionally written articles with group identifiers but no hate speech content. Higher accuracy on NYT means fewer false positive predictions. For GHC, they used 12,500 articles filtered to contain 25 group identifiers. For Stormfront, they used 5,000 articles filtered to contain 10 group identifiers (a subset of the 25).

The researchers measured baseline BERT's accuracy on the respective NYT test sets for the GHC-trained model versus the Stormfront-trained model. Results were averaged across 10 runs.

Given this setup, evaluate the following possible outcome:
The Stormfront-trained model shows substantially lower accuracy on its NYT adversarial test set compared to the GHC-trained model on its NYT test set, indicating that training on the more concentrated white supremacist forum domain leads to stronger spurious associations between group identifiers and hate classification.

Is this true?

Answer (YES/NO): NO